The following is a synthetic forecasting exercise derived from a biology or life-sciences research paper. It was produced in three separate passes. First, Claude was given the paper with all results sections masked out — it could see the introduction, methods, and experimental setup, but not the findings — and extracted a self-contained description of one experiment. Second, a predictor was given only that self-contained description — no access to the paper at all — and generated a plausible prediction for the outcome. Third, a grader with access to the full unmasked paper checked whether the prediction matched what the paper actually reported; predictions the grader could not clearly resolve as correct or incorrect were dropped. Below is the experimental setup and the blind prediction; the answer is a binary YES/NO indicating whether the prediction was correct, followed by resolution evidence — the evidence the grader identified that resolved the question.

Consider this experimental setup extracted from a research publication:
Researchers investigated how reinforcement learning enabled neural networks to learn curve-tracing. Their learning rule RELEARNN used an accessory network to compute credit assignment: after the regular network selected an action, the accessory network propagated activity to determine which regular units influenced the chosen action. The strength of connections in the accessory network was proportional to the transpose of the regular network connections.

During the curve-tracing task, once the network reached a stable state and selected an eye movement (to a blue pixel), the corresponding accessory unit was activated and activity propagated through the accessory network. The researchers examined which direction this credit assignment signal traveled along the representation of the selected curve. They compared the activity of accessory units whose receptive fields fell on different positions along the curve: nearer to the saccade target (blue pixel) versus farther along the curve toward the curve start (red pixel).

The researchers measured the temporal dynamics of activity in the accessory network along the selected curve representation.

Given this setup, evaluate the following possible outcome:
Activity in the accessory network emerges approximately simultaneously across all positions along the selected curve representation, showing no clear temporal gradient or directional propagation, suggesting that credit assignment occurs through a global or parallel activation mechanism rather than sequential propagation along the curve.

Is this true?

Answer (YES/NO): NO